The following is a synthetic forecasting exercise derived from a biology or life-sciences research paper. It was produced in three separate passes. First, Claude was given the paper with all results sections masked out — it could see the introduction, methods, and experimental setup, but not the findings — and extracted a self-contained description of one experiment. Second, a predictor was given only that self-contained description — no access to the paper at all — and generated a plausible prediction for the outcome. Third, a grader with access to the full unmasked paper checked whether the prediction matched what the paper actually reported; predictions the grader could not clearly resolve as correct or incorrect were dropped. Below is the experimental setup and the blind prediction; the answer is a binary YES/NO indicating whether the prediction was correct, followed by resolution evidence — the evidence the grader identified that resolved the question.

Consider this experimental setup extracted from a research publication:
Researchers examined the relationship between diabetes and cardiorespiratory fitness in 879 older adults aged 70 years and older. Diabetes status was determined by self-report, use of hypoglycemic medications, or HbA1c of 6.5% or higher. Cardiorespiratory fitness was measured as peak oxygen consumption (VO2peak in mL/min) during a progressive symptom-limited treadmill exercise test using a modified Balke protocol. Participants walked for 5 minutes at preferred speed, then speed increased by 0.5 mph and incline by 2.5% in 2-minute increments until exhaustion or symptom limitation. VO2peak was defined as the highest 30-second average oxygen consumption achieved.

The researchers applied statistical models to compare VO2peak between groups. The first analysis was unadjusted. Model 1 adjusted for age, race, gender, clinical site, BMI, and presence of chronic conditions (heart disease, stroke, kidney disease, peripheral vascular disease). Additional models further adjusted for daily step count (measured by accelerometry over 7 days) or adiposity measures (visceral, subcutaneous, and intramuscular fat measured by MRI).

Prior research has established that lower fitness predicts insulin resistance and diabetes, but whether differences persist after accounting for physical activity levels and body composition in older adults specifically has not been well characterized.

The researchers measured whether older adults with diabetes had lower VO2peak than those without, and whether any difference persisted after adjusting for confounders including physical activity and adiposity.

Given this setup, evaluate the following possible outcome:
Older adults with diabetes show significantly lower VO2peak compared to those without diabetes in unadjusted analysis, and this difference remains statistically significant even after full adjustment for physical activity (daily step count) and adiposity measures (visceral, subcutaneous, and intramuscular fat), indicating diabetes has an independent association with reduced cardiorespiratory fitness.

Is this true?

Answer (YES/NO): YES